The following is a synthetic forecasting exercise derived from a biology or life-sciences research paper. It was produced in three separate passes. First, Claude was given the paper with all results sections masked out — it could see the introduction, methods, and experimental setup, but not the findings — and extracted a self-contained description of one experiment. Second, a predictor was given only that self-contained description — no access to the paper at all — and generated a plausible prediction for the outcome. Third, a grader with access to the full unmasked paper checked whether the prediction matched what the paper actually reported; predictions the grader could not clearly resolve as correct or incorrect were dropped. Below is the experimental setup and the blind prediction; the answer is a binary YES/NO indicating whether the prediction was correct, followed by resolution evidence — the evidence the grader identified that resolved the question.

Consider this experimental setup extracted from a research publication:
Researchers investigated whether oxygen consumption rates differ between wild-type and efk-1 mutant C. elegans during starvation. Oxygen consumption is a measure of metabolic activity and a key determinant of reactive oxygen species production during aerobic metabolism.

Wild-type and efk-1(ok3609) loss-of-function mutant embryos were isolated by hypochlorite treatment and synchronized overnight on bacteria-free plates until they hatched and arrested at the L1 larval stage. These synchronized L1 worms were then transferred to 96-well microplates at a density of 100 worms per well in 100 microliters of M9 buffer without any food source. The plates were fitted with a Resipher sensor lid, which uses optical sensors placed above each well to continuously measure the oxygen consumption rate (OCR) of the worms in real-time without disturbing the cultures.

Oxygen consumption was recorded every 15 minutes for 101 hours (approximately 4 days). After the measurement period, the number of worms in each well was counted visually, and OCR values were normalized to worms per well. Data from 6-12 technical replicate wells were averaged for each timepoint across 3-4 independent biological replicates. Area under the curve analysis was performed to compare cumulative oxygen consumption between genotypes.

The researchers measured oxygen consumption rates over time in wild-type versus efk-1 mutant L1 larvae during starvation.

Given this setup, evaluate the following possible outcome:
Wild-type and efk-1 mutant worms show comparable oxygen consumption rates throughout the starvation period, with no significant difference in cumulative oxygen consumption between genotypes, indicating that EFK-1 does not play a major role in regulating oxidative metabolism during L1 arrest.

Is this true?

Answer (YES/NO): NO